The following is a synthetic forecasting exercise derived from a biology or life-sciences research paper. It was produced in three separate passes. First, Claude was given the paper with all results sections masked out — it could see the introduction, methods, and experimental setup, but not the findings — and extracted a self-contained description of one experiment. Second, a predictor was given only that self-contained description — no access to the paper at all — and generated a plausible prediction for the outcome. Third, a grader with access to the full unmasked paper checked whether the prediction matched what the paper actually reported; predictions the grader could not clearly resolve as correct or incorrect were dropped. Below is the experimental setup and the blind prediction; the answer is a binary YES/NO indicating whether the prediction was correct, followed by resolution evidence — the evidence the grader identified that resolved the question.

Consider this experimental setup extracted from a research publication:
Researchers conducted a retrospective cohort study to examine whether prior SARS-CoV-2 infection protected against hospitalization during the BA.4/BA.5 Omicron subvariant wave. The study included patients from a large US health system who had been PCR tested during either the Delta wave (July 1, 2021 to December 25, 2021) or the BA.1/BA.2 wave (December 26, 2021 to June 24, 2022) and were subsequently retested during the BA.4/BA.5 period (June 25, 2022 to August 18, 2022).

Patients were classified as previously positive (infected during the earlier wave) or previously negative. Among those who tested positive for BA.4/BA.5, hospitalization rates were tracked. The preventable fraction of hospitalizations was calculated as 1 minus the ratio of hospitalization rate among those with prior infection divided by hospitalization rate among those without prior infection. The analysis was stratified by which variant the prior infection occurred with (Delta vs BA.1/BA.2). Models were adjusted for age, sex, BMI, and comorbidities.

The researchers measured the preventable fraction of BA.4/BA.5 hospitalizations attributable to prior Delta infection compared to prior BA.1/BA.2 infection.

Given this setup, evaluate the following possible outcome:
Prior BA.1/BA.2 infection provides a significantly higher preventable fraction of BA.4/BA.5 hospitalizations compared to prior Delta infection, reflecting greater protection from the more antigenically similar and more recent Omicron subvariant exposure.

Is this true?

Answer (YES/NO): YES